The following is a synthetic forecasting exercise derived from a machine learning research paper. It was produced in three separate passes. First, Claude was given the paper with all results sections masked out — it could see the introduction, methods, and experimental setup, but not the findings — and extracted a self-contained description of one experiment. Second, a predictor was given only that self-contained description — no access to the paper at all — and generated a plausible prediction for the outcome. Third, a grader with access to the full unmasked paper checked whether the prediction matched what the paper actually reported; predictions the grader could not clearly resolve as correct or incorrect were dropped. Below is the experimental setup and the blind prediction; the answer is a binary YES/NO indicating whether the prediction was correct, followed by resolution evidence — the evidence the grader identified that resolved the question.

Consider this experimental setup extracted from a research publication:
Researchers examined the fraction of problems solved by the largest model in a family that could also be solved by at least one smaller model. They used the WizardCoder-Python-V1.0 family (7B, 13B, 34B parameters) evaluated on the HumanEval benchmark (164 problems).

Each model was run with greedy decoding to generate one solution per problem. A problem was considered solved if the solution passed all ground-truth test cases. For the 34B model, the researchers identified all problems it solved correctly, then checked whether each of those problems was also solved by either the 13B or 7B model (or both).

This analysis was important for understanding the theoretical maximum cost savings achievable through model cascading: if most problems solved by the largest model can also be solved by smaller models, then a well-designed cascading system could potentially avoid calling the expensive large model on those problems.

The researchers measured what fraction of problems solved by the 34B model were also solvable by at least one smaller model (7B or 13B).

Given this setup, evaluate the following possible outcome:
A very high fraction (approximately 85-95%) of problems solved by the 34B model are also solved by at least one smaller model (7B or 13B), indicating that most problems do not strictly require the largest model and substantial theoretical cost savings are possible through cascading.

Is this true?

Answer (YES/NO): YES